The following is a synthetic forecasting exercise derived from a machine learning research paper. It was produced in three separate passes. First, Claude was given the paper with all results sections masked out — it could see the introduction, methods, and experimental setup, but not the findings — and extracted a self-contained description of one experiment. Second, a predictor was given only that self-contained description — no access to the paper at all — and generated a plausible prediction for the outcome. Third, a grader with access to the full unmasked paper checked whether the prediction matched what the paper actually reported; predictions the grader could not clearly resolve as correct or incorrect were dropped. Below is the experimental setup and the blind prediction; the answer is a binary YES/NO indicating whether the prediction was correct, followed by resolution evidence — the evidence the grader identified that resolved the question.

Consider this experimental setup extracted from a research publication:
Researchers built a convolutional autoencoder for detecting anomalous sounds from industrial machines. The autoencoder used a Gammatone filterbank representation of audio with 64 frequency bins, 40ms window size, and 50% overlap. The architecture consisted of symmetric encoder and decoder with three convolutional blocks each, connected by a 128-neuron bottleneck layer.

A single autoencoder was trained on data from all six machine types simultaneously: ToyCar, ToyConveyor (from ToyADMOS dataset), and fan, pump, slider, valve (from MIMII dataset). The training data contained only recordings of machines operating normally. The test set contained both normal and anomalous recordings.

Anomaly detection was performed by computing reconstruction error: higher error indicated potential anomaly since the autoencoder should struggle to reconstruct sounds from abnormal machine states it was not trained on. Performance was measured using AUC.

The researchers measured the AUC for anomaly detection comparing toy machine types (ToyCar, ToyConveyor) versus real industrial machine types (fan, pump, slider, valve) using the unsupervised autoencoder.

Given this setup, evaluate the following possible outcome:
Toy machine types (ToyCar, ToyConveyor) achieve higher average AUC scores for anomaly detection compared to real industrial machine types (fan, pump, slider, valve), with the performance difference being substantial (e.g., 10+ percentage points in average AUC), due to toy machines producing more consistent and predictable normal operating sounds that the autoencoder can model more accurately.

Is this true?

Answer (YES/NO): YES